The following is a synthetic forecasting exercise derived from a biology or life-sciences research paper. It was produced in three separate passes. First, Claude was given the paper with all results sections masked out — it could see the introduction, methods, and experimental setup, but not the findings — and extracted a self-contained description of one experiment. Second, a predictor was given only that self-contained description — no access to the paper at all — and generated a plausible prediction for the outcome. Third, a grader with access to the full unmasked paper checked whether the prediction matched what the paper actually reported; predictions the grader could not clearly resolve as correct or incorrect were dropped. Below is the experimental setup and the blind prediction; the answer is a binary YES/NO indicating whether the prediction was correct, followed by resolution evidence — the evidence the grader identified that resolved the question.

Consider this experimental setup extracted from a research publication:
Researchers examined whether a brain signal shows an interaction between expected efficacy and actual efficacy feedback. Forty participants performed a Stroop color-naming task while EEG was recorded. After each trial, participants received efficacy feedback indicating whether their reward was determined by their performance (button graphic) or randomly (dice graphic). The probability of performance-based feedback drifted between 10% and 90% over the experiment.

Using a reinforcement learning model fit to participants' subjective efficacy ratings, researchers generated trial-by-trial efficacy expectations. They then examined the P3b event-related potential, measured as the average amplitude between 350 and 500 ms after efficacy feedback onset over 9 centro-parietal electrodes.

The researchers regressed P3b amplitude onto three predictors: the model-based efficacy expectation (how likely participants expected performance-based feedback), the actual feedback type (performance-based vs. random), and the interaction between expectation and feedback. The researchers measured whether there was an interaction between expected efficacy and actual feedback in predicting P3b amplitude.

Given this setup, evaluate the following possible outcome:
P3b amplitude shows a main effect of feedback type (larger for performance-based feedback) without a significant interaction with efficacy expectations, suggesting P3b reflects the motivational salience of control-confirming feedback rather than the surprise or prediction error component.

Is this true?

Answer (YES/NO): NO